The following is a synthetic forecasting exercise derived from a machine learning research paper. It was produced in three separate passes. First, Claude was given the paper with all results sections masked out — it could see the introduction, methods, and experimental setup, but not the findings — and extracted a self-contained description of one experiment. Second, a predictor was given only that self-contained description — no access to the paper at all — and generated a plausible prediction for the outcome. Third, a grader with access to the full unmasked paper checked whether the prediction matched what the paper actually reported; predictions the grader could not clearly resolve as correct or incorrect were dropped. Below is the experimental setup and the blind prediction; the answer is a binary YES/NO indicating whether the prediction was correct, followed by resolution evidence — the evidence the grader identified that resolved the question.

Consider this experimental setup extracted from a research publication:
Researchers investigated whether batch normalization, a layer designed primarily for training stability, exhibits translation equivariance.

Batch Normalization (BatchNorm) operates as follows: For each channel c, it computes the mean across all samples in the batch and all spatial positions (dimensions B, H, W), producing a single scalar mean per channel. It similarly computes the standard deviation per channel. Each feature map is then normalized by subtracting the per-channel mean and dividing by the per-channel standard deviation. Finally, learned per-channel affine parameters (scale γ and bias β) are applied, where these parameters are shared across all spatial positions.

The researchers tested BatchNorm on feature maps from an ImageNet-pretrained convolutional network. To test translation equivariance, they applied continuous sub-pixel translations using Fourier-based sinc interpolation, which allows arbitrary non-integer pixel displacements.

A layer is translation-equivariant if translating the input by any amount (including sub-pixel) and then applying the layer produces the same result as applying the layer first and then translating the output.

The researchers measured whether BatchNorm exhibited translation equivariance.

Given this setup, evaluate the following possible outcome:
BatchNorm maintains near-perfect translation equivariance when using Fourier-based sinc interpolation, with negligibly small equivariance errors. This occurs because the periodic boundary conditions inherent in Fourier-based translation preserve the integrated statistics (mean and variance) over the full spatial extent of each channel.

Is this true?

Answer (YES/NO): YES